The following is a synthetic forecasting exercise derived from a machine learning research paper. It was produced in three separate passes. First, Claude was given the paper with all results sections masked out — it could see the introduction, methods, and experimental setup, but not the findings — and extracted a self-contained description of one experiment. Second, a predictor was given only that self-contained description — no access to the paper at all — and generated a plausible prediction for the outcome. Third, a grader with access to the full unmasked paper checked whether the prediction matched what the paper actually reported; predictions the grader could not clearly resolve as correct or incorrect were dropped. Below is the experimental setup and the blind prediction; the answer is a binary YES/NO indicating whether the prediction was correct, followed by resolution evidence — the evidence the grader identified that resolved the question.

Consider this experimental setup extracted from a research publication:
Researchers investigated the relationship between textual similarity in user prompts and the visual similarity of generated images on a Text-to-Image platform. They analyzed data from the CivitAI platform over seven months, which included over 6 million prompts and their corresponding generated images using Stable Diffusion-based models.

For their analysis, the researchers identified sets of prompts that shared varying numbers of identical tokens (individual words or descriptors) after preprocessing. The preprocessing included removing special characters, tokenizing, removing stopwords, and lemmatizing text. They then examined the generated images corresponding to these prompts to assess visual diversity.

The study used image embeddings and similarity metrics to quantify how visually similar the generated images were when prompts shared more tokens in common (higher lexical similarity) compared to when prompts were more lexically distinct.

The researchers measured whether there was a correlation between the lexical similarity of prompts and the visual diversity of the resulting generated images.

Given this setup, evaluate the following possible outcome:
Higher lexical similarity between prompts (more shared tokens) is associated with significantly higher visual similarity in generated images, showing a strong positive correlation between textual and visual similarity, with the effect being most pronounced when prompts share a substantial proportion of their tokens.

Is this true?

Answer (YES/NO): NO